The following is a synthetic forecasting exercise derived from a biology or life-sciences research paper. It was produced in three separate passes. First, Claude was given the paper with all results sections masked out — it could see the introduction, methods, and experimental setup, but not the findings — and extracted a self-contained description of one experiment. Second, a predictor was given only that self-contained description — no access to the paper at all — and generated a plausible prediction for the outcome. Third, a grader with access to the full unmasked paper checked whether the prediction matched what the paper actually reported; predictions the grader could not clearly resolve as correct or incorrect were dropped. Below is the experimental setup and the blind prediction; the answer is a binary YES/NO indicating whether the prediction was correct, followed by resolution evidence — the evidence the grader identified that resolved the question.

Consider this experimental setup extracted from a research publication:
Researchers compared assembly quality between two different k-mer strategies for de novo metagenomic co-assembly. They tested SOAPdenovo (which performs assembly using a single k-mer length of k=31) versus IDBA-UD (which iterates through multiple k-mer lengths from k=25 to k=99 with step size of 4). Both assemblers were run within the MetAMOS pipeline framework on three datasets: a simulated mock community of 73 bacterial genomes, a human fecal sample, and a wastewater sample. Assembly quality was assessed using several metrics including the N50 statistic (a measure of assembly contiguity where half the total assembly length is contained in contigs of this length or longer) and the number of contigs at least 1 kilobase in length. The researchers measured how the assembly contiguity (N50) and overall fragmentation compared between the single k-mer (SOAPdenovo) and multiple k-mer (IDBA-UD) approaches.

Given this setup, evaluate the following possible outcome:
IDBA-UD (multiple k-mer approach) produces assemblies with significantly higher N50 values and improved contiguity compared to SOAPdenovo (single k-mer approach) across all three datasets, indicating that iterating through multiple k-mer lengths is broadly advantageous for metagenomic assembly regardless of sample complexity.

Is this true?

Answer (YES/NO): YES